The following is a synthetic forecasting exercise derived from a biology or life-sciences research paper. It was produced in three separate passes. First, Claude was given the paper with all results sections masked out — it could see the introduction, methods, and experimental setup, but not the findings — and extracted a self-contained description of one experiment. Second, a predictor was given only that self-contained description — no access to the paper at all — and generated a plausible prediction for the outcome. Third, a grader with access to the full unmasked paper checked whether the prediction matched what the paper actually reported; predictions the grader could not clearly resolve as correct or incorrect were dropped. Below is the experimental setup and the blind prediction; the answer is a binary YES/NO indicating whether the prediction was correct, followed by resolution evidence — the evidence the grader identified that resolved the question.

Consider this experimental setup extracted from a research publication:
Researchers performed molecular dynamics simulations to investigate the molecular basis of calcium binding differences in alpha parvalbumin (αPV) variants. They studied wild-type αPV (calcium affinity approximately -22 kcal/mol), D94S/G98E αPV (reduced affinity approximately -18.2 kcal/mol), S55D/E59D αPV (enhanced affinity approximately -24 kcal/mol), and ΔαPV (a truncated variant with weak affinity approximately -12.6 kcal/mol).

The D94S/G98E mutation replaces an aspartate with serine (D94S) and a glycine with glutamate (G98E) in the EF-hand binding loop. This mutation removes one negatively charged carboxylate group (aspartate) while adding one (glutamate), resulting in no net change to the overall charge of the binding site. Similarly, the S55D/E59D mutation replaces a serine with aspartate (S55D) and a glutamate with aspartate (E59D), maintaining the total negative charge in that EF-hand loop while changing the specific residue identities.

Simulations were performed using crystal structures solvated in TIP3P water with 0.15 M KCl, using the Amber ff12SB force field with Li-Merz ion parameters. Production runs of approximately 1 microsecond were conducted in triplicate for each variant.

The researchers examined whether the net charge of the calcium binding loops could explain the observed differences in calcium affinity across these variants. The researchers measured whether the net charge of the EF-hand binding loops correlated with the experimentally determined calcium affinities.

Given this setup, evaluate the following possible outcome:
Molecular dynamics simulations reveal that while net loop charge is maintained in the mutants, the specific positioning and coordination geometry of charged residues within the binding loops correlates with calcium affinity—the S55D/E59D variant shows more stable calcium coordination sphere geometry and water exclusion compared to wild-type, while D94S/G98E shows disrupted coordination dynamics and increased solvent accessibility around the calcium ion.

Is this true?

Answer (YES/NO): NO